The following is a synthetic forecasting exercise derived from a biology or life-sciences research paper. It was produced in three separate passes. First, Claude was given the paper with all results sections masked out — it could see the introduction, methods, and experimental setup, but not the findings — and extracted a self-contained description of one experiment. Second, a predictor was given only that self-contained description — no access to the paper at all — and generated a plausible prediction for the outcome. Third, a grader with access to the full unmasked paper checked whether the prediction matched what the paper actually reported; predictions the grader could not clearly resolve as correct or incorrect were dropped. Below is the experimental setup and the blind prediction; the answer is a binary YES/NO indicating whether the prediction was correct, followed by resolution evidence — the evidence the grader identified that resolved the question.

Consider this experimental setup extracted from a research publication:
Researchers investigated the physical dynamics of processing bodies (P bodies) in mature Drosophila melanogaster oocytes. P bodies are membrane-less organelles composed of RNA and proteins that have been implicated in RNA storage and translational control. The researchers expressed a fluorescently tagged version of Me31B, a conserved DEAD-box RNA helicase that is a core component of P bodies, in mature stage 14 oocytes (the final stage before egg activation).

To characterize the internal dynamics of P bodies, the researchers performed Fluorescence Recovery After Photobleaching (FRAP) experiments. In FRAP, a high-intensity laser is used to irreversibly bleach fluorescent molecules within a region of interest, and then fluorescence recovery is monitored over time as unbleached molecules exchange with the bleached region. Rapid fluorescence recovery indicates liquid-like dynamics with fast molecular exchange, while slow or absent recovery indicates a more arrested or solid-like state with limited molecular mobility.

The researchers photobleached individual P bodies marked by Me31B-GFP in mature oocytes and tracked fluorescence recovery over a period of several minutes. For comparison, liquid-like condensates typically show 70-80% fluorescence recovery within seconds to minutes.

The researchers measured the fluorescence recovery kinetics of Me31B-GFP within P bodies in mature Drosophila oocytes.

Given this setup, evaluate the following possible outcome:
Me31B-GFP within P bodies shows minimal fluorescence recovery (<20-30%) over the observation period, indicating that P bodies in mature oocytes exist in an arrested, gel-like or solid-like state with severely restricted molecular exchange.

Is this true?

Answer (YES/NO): YES